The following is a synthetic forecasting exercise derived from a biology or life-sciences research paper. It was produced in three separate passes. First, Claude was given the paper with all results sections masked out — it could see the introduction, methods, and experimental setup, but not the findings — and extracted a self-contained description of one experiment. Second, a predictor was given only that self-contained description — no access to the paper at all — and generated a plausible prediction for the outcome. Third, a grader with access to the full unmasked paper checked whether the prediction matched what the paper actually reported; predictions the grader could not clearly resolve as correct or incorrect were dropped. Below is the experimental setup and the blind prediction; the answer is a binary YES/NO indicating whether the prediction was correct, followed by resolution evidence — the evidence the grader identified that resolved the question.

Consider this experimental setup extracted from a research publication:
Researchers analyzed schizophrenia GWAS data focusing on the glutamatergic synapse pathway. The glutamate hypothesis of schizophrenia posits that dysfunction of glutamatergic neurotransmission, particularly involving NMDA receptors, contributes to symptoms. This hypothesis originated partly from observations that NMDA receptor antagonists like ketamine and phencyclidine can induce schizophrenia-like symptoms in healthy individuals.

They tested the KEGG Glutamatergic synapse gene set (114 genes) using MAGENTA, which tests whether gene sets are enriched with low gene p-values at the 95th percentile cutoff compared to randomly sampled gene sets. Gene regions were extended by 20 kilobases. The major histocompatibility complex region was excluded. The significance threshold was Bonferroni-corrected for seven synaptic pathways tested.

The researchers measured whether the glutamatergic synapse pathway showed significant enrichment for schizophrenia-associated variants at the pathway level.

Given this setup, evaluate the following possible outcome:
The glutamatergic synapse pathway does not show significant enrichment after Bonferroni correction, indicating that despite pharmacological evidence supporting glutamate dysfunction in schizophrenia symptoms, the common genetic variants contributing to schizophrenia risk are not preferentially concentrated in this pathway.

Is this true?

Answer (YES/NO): YES